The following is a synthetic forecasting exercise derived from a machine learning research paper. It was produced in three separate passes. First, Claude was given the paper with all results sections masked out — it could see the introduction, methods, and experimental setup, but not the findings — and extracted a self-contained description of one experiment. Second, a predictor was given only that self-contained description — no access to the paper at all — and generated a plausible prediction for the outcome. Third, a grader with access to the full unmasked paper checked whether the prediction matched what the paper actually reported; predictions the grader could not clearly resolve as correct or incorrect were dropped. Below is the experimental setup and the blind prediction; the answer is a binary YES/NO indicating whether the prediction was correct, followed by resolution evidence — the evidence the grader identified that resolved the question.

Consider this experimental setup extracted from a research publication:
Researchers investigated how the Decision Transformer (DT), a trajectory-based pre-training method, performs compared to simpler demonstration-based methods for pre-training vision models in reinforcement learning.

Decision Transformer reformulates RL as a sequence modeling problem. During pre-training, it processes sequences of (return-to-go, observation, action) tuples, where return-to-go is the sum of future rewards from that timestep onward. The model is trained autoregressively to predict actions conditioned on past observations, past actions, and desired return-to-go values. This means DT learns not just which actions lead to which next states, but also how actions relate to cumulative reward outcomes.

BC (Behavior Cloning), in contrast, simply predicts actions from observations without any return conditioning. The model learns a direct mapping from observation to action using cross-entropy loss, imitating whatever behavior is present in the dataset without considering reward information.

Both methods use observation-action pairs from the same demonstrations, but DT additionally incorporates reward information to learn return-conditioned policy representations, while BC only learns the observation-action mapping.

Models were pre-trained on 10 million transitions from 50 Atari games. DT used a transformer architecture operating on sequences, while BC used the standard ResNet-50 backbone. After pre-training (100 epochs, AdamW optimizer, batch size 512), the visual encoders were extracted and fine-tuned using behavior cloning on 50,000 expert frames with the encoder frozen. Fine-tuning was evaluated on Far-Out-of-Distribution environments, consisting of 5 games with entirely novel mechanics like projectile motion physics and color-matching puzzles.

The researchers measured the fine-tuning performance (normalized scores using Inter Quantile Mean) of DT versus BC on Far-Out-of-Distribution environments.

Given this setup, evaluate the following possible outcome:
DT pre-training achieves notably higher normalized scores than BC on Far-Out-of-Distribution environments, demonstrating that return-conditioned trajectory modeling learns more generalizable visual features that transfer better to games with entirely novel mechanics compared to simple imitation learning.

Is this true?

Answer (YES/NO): NO